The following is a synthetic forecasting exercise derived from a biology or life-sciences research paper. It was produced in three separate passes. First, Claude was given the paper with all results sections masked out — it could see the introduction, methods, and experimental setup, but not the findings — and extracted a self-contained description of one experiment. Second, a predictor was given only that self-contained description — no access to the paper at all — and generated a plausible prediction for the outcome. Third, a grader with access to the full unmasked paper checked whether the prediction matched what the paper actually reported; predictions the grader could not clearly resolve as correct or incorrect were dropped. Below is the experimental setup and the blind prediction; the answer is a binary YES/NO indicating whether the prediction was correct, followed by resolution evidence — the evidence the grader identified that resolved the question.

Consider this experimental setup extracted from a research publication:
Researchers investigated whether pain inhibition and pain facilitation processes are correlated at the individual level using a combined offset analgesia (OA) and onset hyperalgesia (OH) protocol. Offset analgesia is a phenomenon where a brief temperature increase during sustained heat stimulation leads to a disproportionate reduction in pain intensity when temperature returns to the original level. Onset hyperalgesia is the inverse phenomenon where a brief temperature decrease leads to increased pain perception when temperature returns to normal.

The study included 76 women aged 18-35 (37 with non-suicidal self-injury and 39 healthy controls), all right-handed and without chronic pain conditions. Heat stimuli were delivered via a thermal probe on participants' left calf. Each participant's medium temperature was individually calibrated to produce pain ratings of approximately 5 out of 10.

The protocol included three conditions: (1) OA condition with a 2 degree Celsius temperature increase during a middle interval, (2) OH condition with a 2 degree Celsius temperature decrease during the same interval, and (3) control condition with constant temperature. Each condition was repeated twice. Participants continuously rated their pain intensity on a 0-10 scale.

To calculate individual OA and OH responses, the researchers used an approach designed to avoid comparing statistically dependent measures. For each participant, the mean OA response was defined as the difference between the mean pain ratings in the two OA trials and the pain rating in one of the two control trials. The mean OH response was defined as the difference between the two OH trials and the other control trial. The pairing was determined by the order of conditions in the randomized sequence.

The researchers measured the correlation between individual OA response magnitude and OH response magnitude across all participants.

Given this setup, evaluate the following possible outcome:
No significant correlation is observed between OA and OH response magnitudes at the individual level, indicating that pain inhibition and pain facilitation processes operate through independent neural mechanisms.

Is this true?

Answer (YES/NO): NO